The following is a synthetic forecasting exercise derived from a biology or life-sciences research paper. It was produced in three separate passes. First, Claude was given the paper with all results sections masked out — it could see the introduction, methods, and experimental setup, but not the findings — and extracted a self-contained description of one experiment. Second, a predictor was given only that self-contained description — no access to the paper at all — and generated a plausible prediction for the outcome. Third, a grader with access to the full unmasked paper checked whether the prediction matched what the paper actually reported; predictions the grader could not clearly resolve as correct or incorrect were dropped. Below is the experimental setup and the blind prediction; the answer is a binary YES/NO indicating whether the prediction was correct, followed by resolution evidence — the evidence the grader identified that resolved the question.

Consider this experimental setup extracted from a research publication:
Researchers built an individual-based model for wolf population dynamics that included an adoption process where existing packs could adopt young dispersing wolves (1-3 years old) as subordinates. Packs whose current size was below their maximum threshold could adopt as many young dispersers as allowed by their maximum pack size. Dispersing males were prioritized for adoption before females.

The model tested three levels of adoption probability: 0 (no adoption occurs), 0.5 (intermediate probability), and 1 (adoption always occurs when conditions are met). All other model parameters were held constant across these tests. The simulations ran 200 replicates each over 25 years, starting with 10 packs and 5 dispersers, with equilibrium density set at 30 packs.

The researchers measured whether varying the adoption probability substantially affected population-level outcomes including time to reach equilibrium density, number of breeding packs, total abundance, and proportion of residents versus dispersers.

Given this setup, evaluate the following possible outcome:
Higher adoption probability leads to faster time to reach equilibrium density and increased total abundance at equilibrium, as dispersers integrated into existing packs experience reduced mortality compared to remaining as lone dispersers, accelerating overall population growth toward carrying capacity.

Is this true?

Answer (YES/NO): NO